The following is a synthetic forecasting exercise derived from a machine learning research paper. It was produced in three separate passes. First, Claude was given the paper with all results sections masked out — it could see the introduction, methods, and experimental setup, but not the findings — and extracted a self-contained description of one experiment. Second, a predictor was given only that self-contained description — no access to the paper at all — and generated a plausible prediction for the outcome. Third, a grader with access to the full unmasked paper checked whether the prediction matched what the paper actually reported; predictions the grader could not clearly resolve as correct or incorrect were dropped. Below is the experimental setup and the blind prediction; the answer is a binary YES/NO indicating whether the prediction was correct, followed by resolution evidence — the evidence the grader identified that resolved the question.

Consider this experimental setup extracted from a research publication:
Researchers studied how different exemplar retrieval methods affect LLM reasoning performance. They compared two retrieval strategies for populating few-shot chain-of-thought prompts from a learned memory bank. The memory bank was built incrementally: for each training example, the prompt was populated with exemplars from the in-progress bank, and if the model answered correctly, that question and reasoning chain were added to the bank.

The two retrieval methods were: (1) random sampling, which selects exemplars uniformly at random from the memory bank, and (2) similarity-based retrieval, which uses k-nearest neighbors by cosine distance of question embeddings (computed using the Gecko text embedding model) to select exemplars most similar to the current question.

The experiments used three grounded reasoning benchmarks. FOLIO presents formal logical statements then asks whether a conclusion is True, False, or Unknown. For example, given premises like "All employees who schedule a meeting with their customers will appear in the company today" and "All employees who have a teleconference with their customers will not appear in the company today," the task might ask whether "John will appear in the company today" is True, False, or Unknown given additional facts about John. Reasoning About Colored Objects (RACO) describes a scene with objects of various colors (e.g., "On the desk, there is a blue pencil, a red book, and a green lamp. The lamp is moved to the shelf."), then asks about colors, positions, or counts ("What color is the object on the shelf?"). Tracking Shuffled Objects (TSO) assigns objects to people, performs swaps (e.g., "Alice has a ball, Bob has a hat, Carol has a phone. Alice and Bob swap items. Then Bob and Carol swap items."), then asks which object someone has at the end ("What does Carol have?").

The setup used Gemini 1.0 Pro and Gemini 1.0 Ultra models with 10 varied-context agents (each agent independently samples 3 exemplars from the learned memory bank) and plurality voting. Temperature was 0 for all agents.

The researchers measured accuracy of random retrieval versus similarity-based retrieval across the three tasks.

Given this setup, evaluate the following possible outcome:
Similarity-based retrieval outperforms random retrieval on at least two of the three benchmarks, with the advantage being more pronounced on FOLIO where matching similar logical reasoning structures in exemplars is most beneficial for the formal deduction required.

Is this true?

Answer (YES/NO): NO